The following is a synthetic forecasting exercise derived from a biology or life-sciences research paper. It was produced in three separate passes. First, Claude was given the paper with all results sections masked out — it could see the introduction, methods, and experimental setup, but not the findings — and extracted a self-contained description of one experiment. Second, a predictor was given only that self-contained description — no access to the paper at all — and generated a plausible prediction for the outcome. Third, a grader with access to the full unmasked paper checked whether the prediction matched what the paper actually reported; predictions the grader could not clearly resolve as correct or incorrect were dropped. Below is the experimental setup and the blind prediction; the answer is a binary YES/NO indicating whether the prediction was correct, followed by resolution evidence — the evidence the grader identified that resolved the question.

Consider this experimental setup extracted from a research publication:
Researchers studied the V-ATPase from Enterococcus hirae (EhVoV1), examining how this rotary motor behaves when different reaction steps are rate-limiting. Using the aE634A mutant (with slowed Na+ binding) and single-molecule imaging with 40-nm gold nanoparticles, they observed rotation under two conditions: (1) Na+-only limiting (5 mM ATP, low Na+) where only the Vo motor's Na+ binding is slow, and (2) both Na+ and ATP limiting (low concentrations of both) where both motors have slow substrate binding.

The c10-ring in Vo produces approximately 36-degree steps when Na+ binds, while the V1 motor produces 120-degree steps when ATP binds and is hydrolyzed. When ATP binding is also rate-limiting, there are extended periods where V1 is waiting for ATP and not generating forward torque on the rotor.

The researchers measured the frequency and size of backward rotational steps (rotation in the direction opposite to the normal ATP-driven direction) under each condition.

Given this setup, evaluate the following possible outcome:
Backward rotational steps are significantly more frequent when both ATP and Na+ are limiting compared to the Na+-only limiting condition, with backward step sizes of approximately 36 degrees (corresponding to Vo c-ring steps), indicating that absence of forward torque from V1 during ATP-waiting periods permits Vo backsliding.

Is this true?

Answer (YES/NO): NO